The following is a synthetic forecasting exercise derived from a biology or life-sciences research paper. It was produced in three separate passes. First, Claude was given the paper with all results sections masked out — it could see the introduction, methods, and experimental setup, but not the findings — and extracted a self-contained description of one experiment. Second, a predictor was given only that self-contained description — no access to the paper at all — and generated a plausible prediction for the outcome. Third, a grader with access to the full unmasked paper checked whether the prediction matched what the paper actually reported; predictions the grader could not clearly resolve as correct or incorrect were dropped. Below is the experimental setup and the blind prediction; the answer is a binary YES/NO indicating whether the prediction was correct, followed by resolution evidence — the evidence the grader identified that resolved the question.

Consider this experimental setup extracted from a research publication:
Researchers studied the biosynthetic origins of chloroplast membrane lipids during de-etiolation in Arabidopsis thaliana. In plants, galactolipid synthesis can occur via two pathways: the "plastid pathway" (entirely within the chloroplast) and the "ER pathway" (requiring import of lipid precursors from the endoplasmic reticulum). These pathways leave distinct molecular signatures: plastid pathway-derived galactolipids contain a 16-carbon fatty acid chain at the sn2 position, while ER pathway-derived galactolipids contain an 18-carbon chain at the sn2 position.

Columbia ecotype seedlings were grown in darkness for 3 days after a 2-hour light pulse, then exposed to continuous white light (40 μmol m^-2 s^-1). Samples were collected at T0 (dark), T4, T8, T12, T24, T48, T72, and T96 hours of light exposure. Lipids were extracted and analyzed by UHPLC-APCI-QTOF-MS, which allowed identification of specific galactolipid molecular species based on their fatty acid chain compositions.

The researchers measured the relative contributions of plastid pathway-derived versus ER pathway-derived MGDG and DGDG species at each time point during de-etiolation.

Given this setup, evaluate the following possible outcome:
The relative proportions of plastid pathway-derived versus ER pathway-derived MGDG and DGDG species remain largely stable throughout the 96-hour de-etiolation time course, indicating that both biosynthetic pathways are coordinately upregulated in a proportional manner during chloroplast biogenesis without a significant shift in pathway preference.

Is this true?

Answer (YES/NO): NO